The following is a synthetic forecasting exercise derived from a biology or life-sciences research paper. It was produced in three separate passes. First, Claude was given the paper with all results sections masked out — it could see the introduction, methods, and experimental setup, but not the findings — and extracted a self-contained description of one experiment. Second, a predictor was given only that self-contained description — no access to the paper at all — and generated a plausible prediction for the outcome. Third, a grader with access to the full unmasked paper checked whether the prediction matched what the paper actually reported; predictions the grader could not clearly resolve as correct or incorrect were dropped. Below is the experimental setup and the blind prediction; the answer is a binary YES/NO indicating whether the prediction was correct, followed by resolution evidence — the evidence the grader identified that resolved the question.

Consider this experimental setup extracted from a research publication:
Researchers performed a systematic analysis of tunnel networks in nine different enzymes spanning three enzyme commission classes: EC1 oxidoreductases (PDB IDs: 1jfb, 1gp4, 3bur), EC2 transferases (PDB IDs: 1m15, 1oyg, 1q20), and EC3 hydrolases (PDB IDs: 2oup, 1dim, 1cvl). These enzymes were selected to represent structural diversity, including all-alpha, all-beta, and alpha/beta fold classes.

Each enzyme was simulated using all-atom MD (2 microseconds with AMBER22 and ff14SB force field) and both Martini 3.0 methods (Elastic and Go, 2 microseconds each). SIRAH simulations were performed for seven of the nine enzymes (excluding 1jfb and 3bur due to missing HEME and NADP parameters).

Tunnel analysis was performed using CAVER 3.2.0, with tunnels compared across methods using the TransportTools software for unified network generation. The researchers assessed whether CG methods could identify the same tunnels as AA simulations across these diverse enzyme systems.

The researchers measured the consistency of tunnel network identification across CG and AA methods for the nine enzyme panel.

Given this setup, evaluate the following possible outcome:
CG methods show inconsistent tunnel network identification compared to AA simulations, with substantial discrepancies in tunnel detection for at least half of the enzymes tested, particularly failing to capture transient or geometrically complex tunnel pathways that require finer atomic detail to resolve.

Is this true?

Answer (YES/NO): NO